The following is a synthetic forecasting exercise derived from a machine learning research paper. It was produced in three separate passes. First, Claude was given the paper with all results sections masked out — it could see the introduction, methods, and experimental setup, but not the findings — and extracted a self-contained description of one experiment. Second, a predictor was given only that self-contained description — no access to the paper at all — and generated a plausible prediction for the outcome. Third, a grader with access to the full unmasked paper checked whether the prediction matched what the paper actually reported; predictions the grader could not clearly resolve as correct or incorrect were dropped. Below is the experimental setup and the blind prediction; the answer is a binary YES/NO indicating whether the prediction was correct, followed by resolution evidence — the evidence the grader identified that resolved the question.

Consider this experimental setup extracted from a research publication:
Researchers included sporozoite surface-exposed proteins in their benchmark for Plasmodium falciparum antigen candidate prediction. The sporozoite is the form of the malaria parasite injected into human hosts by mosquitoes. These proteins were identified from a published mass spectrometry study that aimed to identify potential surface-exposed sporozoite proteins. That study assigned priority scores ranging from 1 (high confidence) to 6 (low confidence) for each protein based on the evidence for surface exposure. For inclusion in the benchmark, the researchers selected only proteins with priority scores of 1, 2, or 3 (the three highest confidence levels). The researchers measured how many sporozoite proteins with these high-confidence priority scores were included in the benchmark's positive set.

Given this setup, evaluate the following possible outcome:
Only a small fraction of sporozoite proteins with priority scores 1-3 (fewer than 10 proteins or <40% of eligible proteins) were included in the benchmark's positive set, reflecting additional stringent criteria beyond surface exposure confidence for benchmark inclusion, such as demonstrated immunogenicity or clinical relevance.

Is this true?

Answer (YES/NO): NO